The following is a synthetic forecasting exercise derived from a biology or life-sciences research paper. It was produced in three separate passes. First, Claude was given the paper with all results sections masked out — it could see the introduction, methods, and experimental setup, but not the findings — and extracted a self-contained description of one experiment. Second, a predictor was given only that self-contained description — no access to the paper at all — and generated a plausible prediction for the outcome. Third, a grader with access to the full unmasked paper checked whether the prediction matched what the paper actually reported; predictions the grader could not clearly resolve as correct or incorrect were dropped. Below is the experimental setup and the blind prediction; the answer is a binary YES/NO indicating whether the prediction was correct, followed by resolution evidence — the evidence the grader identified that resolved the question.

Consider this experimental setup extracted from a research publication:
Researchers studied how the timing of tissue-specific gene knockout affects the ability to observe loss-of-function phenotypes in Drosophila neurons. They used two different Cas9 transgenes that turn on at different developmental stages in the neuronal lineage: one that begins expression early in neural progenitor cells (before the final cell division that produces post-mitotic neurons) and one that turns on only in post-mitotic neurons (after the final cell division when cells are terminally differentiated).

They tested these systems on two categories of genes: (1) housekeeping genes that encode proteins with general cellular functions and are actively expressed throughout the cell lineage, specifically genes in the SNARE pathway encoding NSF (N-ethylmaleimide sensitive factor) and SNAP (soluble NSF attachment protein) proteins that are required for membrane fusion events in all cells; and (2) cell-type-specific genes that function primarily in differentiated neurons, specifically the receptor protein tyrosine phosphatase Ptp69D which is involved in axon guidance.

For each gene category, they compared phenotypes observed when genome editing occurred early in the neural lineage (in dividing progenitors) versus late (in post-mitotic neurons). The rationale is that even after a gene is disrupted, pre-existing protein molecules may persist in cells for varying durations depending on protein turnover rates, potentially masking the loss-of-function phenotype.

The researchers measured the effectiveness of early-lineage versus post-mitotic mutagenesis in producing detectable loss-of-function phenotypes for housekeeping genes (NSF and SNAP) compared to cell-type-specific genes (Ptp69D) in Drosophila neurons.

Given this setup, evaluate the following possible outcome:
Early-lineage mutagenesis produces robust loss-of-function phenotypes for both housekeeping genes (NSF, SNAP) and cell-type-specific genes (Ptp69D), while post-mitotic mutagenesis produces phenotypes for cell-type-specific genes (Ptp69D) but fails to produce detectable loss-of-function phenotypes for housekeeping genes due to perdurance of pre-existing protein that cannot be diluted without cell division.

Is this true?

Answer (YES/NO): NO